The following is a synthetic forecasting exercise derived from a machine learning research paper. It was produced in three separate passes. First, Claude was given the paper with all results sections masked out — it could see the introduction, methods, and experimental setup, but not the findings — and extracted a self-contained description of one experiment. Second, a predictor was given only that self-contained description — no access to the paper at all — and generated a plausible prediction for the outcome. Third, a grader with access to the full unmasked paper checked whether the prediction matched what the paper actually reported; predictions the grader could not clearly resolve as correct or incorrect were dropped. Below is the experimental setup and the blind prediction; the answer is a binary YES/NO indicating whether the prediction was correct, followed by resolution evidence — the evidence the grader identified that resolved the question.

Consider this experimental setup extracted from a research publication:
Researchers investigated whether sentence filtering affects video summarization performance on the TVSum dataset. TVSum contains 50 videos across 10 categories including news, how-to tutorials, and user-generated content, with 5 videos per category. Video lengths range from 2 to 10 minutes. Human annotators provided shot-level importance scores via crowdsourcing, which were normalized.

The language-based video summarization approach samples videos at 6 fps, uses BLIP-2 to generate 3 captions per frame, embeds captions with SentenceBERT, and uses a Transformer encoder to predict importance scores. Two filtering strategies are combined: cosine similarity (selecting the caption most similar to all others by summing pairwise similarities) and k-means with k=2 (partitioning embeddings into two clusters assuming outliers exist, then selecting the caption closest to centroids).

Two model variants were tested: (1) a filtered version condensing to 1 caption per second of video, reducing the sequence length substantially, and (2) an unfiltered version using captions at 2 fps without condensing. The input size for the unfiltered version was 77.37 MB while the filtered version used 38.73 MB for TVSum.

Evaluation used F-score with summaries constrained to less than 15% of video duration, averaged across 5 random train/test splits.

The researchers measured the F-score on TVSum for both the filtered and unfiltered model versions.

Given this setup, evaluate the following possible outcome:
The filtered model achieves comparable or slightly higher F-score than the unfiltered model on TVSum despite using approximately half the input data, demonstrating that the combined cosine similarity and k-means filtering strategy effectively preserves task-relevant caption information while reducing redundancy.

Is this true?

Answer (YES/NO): YES